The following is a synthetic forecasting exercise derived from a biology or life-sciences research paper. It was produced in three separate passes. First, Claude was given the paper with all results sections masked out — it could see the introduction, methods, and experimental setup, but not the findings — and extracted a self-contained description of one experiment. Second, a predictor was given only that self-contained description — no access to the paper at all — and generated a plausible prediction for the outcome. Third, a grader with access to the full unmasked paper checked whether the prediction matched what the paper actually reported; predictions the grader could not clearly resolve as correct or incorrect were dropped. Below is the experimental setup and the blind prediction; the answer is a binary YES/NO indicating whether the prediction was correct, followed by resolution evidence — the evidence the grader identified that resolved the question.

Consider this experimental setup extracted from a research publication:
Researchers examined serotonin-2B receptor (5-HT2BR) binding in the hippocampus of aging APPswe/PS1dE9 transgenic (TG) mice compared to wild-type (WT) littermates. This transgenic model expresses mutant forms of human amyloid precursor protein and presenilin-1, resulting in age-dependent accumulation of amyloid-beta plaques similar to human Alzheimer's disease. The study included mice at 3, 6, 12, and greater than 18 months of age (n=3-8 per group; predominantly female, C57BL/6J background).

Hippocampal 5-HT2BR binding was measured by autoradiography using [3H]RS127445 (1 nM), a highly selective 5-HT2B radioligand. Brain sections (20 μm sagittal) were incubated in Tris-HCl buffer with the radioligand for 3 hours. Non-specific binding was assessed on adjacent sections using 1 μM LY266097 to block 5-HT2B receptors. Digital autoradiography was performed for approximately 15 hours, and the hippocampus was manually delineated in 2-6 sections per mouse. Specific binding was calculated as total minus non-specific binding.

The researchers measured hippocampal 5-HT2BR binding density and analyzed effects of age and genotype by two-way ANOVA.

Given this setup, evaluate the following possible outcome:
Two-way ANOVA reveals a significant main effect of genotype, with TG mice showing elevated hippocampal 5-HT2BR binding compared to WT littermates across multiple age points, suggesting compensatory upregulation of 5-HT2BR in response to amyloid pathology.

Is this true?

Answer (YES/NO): NO